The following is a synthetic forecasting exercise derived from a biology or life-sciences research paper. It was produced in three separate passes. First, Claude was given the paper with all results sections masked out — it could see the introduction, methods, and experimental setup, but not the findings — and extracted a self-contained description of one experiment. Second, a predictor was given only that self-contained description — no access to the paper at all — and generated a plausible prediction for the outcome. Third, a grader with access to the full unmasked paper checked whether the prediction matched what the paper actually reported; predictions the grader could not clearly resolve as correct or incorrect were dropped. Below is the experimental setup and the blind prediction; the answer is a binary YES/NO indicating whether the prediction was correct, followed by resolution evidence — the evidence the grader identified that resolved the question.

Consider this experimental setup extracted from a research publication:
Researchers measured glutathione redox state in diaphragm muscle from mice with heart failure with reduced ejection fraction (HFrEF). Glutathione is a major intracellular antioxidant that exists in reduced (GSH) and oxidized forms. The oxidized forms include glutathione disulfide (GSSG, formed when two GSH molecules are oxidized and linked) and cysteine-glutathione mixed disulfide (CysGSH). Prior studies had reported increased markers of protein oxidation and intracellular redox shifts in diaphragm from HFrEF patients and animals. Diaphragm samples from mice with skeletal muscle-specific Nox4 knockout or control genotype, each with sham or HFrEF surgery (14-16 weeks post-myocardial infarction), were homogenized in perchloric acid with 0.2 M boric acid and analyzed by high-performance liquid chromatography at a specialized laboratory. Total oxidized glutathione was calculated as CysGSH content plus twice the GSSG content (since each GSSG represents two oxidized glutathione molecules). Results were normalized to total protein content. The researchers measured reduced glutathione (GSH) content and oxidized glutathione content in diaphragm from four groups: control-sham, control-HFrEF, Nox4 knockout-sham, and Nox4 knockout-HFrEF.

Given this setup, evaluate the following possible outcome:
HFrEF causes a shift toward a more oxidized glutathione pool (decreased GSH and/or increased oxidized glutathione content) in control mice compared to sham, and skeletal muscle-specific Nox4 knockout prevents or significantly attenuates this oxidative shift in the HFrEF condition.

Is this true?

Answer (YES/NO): NO